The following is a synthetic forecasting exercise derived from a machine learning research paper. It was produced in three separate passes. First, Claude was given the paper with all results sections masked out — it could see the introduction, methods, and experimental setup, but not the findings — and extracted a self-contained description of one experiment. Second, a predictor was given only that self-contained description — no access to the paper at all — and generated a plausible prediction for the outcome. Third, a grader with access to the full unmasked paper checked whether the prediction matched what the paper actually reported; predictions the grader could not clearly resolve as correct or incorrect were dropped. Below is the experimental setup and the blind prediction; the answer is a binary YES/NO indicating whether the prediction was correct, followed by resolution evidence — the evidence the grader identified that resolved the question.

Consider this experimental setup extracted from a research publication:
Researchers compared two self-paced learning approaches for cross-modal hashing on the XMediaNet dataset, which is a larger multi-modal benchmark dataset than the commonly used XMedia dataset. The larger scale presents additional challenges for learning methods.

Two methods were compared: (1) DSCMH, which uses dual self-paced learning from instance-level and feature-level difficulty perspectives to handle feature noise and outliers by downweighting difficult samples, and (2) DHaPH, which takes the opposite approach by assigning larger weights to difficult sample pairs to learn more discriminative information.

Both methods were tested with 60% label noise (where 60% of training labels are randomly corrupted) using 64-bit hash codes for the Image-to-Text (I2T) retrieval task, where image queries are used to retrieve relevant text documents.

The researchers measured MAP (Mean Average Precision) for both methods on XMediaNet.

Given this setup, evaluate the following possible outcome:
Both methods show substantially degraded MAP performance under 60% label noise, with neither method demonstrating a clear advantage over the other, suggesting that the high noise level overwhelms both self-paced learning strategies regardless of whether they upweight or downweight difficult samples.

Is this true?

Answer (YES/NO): NO